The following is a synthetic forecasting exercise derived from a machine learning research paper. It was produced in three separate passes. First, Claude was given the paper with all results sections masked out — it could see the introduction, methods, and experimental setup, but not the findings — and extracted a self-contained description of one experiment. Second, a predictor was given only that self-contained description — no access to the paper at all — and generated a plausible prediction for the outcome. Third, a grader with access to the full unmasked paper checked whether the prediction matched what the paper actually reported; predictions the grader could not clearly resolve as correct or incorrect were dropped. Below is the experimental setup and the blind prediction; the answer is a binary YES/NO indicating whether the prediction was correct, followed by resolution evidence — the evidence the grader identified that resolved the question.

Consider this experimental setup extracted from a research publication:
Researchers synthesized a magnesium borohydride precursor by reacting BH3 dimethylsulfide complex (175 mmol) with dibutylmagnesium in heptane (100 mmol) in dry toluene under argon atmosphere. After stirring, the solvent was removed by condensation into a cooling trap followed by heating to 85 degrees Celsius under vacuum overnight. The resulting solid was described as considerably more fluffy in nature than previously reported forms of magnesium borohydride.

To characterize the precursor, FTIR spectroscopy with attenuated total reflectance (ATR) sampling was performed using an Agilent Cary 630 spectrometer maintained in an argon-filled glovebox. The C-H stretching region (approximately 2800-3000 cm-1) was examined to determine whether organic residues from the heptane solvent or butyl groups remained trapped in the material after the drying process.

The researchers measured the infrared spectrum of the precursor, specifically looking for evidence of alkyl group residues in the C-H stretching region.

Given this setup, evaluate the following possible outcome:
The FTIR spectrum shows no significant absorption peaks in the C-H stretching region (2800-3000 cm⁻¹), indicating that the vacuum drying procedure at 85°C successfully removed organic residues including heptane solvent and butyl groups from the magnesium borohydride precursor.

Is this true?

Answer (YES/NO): NO